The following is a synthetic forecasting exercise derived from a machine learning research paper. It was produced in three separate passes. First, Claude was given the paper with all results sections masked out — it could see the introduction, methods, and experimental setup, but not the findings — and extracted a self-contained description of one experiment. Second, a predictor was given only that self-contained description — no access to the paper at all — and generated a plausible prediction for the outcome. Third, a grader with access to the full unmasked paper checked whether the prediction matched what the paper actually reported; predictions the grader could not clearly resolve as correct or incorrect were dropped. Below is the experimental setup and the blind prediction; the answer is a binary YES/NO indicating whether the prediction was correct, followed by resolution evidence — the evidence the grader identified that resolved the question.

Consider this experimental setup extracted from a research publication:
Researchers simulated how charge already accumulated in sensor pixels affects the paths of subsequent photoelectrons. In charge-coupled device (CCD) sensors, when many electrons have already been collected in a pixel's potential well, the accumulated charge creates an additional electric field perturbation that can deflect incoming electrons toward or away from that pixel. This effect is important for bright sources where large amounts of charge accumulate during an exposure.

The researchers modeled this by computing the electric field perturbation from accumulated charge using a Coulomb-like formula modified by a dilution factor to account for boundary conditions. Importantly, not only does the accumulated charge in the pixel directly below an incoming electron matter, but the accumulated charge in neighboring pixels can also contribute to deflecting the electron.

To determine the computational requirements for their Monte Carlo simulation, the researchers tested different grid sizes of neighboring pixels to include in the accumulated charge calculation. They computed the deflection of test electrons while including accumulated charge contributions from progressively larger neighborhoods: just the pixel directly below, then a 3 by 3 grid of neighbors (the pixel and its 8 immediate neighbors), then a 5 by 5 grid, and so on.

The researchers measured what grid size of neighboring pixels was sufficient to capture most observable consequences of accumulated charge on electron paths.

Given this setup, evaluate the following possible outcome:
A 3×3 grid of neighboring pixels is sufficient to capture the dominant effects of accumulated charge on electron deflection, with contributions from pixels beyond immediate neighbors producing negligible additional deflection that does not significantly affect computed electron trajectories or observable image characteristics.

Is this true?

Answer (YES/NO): NO